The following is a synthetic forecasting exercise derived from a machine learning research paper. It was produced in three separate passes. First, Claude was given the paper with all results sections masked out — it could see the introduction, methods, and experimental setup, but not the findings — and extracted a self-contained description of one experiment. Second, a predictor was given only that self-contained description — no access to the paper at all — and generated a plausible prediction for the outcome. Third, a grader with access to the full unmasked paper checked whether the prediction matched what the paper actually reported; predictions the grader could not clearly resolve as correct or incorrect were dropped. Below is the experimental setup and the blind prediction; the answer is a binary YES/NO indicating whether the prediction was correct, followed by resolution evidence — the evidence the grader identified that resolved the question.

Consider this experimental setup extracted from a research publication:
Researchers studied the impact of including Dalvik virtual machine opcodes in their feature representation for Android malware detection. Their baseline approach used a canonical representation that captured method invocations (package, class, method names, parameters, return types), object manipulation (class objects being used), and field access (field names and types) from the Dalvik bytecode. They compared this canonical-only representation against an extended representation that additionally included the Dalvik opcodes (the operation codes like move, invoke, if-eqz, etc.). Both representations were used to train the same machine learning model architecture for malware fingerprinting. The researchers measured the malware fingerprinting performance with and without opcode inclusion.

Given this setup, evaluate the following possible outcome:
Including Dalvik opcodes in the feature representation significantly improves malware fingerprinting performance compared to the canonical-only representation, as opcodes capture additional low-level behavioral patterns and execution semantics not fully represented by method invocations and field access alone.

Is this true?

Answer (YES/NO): NO